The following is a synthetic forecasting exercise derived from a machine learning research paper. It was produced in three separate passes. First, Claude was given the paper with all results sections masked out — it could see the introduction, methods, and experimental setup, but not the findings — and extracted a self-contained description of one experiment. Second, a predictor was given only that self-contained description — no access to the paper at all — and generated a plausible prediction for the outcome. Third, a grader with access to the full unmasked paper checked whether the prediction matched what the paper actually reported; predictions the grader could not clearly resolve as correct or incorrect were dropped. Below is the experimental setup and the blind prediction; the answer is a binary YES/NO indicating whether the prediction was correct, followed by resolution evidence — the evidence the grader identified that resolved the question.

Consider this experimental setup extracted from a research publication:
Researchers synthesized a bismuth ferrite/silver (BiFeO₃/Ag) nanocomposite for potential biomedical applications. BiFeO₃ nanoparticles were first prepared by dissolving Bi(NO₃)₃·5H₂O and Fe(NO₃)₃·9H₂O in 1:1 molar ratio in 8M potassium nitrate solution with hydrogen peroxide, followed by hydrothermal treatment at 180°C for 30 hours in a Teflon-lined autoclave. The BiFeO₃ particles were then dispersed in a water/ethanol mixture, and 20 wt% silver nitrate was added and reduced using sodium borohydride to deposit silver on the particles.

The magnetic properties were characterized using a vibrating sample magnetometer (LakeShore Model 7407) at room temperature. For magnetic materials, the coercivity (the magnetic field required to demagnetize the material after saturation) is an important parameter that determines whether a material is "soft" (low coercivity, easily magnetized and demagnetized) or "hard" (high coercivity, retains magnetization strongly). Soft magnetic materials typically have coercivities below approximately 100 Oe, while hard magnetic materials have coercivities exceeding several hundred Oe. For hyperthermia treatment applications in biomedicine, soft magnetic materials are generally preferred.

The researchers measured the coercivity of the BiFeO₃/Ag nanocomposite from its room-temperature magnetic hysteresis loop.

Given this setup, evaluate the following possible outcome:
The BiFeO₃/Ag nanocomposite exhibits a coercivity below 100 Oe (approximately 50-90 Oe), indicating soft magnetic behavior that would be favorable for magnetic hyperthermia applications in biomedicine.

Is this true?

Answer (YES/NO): YES